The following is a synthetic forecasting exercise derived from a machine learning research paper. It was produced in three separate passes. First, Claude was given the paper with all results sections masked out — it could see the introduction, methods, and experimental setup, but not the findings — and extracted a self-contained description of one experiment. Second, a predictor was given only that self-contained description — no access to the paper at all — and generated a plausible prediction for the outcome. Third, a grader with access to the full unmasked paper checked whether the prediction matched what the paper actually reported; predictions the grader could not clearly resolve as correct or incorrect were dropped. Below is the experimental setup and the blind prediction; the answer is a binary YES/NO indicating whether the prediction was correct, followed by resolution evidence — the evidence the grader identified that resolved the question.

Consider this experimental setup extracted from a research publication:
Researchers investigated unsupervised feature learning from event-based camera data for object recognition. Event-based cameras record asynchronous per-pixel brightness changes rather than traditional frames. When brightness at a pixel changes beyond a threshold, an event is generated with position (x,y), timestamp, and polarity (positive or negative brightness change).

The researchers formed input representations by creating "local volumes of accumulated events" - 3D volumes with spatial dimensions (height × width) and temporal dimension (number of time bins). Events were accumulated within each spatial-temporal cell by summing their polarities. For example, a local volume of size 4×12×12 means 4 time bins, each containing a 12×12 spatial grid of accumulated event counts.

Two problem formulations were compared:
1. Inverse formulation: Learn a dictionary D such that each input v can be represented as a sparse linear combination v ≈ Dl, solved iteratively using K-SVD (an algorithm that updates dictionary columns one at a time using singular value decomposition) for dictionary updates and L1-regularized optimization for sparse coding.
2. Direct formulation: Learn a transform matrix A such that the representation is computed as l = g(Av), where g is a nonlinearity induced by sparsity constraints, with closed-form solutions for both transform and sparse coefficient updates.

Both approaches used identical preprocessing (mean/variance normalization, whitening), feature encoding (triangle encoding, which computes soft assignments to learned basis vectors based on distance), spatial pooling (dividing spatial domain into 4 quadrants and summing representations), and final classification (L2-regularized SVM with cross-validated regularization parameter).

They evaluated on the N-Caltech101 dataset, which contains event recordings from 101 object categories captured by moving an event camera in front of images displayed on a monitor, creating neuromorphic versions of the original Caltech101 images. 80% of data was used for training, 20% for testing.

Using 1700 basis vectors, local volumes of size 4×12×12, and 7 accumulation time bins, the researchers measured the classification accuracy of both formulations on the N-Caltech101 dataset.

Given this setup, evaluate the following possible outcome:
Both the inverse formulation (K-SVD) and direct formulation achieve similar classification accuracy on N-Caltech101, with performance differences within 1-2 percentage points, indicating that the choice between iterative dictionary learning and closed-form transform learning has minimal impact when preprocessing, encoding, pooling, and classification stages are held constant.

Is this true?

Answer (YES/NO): YES